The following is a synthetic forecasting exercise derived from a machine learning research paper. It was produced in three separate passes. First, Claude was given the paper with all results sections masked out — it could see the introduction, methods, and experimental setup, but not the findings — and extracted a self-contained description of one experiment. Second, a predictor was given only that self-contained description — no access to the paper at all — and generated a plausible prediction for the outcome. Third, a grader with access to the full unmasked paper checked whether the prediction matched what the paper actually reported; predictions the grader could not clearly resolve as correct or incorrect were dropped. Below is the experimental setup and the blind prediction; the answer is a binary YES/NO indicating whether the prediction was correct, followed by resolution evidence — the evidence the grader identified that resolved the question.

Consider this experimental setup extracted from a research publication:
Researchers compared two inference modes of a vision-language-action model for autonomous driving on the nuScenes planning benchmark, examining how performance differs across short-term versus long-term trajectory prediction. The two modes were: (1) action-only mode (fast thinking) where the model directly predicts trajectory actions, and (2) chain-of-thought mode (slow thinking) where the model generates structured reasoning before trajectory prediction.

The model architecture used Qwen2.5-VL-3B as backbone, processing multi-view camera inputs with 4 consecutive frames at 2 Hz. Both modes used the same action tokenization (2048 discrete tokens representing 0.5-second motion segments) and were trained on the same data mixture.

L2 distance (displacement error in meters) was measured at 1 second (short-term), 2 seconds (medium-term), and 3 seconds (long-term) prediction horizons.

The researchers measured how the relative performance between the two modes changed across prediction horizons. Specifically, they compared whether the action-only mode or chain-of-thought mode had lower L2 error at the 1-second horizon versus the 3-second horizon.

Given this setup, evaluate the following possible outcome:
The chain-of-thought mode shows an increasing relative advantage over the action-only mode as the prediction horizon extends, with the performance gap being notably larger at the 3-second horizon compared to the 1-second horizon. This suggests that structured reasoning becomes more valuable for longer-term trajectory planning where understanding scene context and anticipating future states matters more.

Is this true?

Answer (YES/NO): NO